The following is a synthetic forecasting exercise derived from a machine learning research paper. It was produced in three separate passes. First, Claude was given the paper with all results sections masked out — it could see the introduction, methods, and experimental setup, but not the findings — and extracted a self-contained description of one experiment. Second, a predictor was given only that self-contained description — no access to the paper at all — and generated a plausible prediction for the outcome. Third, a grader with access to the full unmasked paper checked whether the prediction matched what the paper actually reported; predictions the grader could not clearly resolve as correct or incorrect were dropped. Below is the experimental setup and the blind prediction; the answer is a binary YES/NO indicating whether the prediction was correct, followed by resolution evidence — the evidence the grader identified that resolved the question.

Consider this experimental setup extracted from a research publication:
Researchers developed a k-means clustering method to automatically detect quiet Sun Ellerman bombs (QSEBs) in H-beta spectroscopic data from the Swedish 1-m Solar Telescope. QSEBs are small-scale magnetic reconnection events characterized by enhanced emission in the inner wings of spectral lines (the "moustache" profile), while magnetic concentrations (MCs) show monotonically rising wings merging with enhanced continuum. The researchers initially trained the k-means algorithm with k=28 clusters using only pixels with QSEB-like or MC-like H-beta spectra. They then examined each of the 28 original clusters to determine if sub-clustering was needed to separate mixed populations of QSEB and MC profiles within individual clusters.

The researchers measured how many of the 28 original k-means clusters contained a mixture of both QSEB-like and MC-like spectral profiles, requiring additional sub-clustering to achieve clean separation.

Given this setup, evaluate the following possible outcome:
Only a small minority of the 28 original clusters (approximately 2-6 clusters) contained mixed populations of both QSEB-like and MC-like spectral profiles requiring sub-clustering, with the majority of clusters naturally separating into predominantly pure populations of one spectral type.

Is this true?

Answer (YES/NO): NO